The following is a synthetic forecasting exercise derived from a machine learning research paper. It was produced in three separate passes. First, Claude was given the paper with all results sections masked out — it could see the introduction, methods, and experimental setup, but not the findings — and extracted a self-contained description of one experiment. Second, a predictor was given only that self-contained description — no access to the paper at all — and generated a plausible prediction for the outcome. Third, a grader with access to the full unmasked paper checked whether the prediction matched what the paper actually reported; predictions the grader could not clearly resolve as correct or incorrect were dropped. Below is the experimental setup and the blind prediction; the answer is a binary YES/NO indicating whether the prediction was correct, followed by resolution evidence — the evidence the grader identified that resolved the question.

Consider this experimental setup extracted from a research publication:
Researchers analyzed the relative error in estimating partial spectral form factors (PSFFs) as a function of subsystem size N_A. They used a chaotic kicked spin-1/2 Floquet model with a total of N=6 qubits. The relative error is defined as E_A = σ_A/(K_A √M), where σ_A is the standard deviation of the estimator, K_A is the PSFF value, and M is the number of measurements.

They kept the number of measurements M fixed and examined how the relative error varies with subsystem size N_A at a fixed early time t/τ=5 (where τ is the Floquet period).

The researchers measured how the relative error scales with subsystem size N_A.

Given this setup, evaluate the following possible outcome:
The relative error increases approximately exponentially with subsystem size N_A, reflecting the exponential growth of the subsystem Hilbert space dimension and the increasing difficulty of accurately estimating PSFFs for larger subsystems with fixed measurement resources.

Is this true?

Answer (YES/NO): YES